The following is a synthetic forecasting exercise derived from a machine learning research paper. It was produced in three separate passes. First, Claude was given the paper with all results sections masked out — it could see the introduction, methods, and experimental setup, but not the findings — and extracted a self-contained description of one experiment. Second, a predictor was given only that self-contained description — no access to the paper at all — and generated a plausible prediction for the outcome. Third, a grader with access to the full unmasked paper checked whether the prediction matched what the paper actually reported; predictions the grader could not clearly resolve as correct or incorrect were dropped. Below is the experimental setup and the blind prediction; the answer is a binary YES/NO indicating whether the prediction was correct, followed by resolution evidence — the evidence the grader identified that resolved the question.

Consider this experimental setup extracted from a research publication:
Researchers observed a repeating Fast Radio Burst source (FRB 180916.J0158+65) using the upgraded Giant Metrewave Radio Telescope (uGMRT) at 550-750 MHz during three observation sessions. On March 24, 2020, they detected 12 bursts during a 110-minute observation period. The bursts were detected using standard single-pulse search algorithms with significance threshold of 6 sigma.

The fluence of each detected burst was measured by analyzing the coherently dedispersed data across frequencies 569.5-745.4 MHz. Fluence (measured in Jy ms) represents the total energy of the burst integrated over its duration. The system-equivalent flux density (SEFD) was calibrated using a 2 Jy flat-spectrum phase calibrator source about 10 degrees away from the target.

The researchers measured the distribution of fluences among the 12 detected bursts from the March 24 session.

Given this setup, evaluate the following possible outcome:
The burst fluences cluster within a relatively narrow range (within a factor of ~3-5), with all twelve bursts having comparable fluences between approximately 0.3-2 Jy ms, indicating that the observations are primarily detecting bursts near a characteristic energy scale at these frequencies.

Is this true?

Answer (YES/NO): NO